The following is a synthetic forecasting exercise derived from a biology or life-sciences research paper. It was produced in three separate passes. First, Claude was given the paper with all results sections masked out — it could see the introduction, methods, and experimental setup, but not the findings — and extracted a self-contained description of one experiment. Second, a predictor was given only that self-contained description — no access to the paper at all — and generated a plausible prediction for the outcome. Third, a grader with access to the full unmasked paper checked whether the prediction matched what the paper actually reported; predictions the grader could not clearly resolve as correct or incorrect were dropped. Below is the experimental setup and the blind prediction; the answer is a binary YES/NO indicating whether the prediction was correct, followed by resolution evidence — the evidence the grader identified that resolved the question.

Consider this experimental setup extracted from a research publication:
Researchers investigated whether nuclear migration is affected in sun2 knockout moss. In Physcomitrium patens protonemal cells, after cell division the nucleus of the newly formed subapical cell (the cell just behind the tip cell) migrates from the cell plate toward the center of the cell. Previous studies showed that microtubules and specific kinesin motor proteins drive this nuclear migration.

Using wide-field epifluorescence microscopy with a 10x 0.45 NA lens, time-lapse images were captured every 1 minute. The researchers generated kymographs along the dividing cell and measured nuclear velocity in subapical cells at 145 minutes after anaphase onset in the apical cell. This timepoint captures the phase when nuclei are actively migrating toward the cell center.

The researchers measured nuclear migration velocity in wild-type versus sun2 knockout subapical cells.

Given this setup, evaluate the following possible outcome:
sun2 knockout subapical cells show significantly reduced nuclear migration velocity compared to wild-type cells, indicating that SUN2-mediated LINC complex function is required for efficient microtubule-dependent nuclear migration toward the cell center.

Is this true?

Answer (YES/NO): YES